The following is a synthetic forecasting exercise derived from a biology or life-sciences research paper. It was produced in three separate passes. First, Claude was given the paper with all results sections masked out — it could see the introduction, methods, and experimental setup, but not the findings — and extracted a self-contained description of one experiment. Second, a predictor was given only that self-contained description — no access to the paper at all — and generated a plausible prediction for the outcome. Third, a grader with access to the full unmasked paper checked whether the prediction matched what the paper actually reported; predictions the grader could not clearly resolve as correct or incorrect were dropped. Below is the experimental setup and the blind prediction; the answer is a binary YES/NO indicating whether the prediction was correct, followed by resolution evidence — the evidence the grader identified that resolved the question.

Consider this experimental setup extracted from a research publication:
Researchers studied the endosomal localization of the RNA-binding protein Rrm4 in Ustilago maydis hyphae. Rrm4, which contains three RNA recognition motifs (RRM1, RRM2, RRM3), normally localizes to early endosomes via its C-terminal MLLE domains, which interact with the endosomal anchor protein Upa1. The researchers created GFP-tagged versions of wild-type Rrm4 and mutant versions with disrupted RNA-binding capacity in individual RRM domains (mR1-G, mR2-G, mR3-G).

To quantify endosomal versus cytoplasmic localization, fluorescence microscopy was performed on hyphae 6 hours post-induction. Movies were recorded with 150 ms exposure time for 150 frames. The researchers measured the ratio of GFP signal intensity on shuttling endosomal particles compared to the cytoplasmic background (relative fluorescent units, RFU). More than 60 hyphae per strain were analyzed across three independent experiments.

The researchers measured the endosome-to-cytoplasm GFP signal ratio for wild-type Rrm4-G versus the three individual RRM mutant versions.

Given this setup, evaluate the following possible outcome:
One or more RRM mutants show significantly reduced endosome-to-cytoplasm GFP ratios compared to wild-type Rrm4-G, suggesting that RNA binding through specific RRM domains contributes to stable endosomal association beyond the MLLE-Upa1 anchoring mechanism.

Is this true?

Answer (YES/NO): YES